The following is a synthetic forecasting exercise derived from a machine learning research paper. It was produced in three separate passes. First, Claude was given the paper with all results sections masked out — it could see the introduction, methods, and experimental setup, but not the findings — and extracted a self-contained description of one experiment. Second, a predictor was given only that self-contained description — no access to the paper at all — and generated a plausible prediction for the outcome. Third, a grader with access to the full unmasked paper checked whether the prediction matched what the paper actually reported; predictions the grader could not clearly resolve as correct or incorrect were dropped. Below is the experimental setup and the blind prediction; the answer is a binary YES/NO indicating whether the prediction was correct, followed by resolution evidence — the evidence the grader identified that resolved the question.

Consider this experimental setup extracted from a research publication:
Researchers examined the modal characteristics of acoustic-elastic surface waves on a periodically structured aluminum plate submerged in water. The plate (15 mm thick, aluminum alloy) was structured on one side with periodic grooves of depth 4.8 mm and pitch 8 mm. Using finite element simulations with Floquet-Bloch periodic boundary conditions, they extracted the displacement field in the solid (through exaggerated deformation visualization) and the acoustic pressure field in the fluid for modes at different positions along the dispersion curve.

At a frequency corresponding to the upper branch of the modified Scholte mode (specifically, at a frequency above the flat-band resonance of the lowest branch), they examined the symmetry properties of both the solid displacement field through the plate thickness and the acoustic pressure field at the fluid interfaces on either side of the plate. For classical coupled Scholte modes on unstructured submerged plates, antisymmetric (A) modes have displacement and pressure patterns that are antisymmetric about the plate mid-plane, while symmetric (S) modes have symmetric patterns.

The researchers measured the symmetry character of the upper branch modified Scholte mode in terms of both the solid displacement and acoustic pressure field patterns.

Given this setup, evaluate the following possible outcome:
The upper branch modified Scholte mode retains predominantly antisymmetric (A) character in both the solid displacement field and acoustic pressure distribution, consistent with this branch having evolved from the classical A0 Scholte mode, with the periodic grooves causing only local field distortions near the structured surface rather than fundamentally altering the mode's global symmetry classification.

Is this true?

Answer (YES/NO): YES